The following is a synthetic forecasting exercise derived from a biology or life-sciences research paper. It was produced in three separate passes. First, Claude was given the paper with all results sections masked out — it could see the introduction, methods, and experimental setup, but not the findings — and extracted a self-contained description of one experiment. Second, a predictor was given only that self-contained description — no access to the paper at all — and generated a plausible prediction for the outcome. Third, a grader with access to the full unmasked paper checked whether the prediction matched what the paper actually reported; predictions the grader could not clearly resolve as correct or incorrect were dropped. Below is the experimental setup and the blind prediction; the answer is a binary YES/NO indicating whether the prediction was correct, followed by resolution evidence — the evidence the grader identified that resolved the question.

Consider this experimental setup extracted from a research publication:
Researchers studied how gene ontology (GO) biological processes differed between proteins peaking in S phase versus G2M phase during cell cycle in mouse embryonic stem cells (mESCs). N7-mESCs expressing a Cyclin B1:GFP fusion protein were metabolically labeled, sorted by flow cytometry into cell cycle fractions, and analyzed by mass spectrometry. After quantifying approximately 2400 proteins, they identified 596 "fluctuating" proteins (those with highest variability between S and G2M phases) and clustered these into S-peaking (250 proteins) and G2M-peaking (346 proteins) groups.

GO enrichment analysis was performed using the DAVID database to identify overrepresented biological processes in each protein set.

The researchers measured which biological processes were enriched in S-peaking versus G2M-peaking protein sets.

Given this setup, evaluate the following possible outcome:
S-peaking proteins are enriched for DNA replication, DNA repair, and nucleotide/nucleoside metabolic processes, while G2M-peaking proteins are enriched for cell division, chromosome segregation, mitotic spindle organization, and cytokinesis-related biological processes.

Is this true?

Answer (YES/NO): NO